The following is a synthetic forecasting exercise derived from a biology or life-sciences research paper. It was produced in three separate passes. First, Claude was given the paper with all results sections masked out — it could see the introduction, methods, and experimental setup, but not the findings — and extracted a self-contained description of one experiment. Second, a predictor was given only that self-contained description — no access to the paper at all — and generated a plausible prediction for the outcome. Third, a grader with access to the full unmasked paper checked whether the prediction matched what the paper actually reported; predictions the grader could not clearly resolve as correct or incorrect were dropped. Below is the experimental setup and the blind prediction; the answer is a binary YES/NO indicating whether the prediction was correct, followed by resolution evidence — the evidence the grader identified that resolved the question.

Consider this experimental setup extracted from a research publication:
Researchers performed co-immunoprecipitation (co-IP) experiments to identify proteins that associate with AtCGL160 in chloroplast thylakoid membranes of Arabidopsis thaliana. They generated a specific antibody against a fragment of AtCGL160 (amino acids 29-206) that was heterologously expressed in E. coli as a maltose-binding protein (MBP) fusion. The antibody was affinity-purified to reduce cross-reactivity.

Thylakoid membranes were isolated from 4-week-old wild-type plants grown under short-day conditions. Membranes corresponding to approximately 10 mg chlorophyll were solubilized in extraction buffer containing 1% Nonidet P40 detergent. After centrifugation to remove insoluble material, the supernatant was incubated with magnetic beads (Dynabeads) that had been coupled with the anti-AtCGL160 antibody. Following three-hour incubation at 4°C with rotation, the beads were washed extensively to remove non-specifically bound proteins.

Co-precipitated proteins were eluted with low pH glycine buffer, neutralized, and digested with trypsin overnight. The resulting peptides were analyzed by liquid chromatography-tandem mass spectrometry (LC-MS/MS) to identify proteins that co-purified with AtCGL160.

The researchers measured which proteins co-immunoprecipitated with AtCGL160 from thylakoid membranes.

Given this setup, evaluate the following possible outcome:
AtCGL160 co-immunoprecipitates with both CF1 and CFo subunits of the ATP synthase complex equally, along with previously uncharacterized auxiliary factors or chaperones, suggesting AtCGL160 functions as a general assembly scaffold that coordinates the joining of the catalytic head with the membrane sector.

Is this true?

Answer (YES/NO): NO